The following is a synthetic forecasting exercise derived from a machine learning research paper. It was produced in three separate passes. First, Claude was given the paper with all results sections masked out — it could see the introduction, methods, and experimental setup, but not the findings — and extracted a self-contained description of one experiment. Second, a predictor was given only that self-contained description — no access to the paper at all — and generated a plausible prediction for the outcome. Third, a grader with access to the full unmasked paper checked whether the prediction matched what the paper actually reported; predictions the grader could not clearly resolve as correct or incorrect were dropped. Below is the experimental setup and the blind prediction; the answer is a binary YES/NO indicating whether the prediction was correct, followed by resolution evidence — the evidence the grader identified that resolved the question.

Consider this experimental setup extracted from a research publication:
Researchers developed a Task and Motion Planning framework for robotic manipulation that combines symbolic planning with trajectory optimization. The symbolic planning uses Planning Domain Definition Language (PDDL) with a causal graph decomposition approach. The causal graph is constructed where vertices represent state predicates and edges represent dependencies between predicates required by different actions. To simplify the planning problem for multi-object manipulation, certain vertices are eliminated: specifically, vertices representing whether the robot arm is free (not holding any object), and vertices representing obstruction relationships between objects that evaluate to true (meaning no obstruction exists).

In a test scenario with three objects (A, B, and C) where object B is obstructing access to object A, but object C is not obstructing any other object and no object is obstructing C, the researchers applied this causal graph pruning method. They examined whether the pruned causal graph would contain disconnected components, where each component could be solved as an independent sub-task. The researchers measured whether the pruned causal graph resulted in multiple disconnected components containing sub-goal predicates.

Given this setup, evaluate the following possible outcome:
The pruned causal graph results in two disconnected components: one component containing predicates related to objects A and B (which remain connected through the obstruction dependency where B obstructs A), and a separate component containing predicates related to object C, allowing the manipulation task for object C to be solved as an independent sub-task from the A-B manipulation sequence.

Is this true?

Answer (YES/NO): YES